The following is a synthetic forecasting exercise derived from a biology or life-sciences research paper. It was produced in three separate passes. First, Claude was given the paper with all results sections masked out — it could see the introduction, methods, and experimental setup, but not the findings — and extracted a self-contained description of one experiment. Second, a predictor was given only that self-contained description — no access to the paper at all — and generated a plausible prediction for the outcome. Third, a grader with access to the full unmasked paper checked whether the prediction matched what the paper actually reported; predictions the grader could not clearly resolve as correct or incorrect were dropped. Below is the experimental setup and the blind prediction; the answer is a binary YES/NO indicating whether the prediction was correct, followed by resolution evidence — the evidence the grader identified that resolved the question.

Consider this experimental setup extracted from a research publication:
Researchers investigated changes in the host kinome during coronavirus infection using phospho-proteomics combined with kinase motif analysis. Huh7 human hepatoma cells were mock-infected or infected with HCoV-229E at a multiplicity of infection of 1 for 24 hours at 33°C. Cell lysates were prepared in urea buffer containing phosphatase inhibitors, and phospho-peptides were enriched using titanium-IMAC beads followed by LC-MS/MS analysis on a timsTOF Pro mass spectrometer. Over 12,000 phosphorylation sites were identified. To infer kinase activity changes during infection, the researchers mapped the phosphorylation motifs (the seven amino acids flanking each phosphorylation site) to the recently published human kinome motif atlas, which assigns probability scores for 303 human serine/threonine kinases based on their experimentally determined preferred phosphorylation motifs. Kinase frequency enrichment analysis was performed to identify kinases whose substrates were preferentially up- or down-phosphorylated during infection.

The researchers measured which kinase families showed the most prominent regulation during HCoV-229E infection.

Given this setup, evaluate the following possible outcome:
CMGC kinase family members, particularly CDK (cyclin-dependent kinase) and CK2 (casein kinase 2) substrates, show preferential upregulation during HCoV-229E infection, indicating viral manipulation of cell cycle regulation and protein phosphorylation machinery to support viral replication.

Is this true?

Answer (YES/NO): NO